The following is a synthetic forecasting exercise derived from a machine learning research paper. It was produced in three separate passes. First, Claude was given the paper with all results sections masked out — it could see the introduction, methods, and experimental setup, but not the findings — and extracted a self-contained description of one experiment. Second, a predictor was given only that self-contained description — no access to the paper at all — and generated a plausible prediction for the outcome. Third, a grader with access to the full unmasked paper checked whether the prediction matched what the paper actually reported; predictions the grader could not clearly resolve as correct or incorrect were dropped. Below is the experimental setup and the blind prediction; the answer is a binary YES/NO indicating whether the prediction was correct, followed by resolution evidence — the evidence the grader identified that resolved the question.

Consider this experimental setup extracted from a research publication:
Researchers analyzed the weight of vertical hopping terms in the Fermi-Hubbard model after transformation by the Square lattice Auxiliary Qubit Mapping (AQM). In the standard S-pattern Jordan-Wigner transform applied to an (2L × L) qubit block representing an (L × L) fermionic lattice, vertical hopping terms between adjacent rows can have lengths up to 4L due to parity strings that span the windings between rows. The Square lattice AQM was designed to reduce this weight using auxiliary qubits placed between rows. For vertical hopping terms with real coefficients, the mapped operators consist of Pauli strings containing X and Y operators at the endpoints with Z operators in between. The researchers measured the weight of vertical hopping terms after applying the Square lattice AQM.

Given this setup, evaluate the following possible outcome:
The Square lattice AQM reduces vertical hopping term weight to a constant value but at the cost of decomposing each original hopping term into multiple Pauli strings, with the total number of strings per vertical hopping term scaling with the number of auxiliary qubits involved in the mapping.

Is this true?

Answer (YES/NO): NO